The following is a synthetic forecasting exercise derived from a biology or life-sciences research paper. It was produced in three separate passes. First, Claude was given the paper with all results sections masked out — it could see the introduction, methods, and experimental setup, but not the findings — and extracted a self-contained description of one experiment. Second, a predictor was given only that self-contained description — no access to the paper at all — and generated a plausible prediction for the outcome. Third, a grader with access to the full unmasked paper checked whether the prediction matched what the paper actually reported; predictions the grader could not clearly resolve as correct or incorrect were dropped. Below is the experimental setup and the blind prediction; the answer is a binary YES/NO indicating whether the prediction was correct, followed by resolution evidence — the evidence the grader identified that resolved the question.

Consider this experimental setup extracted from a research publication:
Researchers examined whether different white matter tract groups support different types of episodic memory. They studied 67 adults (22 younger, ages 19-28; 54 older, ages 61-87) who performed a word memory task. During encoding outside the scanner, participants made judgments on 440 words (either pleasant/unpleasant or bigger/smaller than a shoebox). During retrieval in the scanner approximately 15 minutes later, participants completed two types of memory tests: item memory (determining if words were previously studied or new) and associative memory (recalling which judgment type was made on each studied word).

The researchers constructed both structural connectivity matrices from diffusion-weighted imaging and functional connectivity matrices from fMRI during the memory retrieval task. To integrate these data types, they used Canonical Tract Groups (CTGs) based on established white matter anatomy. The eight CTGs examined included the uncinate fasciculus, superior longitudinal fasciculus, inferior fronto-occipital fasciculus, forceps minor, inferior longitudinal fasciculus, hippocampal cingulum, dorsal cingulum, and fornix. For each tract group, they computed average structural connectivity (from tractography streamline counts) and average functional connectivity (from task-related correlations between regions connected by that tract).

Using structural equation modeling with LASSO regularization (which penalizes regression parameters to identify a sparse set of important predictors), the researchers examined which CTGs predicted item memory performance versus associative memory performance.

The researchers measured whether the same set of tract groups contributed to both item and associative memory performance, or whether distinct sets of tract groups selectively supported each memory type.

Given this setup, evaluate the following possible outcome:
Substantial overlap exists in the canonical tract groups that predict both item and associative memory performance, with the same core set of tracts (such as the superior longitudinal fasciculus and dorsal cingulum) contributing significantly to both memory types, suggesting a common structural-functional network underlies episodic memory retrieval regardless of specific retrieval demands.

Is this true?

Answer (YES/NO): NO